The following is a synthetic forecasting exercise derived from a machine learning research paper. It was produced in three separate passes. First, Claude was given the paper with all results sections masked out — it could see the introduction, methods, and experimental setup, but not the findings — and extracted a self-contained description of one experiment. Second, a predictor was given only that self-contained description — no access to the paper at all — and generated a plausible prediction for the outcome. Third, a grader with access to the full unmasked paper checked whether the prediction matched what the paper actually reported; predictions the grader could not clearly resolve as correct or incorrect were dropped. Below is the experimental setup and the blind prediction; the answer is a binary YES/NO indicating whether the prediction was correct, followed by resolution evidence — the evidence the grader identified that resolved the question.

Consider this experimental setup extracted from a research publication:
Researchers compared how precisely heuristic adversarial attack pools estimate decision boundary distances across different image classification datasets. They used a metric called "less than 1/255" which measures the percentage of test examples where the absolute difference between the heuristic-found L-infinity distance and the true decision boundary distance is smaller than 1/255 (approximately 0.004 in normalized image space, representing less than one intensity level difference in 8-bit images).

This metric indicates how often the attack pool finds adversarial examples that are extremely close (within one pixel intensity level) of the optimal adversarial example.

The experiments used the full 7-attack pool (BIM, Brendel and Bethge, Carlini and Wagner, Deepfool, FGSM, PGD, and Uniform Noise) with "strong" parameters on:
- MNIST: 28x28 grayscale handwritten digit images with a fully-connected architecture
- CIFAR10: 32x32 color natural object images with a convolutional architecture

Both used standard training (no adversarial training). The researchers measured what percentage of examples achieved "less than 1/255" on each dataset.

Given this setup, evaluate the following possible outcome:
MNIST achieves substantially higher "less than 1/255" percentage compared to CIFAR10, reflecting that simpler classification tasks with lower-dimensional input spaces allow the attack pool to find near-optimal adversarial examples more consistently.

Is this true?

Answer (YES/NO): NO